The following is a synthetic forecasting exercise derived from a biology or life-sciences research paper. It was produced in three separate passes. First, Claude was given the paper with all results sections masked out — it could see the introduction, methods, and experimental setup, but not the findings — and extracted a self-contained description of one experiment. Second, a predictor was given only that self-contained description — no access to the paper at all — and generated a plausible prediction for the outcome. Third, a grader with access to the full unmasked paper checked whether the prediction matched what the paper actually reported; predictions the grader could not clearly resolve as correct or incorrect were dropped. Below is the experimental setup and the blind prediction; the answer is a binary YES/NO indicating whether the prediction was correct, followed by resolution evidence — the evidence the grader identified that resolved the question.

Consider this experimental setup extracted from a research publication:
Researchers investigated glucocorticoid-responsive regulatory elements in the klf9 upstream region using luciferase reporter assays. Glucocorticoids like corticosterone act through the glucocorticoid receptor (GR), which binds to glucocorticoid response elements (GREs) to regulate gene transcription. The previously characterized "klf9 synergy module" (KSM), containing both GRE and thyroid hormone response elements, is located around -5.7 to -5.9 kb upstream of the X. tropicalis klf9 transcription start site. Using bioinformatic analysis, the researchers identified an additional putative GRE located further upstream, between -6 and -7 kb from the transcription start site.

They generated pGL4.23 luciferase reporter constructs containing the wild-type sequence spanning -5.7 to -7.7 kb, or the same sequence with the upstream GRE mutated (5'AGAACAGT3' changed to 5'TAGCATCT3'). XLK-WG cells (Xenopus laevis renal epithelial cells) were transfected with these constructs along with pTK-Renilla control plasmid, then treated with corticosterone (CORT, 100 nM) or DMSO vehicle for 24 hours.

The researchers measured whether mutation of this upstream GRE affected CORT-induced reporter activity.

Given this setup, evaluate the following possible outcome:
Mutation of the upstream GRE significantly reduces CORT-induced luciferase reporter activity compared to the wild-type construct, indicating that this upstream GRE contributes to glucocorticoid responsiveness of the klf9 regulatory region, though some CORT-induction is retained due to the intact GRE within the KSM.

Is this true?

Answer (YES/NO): NO